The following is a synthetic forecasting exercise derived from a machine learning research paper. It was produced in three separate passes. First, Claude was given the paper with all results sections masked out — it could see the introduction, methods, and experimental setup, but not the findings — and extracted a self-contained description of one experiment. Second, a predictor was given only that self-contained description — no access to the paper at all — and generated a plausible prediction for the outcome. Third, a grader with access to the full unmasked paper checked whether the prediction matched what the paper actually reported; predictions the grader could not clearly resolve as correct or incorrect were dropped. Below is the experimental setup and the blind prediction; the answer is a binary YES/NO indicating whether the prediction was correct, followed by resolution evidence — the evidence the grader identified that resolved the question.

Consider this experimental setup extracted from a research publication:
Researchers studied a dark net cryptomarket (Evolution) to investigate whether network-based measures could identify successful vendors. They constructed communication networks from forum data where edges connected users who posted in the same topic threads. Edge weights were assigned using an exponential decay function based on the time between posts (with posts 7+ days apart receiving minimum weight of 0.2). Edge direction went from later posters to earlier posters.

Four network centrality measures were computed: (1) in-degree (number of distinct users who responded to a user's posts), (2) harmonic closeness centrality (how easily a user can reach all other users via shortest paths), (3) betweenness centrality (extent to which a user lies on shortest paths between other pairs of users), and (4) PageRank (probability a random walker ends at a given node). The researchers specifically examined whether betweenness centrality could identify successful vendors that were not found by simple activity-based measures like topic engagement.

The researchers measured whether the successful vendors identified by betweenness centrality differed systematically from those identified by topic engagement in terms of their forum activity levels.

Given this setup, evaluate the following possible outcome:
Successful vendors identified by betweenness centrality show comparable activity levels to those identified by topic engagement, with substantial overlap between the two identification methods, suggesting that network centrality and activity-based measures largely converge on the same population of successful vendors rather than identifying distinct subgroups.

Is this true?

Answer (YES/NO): NO